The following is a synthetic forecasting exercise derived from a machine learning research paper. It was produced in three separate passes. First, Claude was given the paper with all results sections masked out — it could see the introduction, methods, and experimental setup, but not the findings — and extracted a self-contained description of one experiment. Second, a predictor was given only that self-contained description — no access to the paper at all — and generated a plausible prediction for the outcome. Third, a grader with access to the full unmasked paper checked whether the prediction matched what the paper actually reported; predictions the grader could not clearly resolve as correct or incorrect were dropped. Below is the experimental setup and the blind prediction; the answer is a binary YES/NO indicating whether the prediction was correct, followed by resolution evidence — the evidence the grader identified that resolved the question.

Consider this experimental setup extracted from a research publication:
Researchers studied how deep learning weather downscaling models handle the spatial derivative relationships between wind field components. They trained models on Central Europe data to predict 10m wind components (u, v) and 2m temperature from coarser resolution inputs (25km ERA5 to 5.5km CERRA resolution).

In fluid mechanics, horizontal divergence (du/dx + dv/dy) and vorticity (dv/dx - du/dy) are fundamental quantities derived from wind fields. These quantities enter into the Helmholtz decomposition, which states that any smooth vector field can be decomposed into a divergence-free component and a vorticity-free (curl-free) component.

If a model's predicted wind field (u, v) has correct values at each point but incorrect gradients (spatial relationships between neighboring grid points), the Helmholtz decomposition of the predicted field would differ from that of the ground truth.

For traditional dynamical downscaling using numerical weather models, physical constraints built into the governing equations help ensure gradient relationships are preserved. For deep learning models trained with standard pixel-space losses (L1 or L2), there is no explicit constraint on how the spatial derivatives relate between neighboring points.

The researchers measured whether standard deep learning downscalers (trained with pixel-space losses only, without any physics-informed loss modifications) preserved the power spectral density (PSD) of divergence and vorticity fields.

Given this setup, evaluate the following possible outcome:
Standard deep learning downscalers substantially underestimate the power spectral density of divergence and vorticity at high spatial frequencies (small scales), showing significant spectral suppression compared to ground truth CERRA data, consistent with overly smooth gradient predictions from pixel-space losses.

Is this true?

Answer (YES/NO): YES